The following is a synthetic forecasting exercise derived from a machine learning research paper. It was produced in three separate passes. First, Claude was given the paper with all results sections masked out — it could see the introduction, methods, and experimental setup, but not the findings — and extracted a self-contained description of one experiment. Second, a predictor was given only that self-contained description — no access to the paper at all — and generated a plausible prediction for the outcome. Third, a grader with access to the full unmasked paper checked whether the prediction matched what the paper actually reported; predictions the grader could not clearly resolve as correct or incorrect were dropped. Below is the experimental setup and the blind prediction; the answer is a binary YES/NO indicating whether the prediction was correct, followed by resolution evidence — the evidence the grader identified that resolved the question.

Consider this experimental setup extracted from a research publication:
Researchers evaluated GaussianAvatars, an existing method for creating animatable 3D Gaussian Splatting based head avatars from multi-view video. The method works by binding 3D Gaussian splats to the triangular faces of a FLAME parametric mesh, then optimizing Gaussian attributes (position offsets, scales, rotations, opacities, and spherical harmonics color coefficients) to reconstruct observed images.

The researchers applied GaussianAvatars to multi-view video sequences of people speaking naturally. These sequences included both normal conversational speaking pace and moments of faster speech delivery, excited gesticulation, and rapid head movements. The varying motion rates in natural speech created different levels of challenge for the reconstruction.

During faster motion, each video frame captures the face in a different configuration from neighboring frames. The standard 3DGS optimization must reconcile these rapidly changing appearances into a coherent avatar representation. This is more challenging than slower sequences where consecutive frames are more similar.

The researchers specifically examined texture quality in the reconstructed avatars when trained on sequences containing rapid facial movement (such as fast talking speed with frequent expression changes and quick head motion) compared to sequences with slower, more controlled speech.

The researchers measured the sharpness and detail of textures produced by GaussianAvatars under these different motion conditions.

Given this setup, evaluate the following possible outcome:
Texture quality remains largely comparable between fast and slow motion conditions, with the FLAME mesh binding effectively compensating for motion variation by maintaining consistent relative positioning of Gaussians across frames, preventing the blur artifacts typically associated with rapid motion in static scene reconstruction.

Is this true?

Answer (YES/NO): NO